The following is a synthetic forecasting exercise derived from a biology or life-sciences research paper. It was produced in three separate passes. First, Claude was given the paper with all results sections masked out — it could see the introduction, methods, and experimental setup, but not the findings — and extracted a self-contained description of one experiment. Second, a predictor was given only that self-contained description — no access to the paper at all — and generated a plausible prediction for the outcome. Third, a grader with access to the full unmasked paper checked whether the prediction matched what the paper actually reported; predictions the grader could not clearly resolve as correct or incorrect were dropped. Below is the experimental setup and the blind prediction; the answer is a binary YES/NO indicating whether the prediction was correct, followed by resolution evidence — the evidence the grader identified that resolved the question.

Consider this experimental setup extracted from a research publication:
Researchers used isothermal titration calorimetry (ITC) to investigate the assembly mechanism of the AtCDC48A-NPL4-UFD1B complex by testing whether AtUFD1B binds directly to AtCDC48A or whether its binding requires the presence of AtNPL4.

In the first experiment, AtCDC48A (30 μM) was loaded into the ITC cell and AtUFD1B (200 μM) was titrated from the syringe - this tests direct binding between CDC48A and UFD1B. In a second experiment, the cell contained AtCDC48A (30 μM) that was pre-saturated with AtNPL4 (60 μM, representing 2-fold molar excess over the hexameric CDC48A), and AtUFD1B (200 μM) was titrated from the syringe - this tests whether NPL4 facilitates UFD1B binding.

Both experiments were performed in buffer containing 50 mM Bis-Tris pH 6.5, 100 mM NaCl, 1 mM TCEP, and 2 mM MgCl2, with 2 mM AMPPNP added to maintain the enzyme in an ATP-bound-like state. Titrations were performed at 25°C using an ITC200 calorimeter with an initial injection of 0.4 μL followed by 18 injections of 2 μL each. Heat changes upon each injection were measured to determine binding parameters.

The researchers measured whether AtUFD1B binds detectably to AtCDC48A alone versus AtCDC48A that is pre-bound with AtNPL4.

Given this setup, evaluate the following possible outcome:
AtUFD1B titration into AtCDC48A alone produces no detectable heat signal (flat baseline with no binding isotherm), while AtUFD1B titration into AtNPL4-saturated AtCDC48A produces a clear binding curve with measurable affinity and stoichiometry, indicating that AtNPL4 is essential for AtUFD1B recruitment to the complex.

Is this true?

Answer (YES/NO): NO